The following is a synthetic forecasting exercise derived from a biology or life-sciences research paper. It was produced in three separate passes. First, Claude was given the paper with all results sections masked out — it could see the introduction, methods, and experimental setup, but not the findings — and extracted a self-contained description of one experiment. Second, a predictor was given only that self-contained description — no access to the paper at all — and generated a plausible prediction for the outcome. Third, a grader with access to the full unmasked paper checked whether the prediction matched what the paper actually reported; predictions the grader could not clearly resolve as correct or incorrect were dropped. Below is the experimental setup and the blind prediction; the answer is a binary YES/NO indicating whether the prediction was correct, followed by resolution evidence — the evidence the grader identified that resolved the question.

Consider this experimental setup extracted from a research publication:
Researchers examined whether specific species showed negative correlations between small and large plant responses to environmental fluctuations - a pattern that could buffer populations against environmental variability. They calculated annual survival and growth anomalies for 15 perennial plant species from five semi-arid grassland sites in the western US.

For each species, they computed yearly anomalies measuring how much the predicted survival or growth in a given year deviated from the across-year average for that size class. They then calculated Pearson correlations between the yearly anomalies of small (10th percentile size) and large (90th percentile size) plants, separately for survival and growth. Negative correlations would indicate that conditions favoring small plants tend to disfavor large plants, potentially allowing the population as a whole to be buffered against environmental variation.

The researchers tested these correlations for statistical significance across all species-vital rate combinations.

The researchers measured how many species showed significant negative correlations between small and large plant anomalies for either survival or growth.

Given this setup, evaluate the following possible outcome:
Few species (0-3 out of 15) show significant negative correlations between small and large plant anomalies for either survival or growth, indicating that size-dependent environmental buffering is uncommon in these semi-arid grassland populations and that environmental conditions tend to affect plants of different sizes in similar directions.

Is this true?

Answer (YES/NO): YES